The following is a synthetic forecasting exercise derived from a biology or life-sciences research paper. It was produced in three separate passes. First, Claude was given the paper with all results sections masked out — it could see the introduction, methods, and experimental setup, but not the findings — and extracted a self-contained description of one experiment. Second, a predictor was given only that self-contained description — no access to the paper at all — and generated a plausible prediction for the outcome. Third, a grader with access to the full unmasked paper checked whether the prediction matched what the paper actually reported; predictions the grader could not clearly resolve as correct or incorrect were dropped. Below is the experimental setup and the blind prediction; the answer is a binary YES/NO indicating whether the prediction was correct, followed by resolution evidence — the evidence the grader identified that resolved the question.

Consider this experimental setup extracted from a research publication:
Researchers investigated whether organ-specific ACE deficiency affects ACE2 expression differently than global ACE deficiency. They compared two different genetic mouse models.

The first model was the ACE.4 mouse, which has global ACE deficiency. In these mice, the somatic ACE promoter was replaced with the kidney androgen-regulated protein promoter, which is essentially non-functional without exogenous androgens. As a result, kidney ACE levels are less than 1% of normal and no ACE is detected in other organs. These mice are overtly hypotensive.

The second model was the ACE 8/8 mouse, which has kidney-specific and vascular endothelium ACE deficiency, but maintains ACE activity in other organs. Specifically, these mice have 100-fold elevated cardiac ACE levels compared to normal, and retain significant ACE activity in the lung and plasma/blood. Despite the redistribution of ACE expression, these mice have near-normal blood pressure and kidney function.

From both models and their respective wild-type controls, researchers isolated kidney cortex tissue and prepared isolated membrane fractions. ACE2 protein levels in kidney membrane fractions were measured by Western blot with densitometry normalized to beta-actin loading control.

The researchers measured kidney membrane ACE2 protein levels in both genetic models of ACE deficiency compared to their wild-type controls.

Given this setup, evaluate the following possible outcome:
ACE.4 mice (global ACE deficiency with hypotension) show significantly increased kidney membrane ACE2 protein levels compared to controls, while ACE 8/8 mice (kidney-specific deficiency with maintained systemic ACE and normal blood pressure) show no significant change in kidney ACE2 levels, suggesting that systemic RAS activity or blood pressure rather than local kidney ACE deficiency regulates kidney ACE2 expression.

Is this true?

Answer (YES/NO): NO